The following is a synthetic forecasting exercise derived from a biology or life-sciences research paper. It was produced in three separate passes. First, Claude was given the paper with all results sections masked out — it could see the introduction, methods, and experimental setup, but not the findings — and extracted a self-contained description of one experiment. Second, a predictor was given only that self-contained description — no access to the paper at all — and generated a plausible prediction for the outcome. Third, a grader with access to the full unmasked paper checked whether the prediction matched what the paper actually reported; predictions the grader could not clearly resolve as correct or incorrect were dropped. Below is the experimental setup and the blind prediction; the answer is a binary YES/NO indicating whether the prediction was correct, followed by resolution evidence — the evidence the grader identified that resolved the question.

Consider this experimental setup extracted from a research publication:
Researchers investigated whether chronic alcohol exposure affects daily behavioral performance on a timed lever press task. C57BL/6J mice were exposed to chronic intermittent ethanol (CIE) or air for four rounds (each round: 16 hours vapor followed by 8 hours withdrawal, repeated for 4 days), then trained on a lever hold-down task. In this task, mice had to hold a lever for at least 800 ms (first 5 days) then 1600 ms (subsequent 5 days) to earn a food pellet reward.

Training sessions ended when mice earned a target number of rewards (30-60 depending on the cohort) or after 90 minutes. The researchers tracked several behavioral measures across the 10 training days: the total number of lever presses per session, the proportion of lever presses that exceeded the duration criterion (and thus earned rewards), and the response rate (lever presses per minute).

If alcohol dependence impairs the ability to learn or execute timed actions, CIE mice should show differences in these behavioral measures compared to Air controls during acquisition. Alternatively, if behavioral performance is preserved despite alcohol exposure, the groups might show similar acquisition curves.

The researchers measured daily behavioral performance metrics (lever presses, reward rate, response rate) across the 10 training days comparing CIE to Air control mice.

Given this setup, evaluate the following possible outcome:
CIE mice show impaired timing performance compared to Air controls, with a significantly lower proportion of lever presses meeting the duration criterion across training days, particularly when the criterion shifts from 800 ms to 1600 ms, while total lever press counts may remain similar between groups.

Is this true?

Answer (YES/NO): NO